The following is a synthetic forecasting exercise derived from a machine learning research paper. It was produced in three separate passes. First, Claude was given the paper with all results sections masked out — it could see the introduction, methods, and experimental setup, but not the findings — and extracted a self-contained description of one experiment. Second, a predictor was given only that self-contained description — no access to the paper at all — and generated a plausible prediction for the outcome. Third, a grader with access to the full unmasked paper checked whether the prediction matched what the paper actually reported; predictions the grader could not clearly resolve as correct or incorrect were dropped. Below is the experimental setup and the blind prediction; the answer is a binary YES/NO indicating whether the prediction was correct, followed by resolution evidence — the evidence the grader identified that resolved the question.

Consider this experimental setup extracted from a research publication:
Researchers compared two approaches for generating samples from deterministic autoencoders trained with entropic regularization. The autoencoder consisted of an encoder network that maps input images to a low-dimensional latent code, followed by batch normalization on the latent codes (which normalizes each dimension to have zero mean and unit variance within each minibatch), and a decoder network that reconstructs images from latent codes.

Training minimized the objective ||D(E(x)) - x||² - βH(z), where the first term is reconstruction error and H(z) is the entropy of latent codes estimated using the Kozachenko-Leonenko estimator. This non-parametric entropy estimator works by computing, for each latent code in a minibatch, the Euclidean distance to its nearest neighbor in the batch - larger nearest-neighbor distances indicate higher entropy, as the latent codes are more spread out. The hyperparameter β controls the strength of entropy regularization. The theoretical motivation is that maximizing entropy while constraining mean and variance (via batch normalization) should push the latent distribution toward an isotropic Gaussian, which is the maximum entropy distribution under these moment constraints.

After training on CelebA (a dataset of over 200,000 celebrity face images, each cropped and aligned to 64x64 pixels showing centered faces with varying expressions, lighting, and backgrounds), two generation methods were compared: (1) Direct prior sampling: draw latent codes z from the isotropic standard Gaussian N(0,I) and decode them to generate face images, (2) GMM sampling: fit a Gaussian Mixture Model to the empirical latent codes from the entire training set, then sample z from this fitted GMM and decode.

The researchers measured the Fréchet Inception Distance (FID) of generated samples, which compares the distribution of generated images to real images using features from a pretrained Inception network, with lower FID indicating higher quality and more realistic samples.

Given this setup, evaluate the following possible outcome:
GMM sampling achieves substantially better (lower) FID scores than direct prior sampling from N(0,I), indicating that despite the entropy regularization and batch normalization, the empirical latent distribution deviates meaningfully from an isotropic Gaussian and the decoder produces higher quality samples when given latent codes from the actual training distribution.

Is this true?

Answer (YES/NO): YES